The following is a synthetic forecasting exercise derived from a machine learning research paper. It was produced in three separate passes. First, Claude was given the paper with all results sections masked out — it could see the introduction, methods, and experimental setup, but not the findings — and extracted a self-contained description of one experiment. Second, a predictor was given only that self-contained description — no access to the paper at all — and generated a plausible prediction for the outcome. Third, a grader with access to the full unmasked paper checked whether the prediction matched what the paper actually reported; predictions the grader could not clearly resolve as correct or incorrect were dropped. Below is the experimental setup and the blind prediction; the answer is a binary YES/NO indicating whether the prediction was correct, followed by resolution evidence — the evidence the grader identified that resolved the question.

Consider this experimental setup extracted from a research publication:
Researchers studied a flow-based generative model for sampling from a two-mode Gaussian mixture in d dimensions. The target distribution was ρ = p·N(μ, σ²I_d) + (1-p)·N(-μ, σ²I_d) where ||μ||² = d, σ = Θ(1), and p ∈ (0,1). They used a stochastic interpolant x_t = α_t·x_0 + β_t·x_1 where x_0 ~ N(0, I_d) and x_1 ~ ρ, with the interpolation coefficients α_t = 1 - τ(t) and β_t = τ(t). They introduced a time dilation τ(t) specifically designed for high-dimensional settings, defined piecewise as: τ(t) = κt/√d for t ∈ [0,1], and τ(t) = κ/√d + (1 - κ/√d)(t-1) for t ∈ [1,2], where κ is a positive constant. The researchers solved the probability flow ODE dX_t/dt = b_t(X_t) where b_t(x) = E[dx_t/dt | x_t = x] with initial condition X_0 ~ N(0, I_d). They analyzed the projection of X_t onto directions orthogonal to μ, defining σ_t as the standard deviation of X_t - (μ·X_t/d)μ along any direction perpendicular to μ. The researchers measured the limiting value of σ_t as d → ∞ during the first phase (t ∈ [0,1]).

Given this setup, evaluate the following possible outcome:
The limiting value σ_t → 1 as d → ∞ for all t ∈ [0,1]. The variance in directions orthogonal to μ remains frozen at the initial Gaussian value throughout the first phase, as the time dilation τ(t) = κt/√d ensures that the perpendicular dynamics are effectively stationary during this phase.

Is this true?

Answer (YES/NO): YES